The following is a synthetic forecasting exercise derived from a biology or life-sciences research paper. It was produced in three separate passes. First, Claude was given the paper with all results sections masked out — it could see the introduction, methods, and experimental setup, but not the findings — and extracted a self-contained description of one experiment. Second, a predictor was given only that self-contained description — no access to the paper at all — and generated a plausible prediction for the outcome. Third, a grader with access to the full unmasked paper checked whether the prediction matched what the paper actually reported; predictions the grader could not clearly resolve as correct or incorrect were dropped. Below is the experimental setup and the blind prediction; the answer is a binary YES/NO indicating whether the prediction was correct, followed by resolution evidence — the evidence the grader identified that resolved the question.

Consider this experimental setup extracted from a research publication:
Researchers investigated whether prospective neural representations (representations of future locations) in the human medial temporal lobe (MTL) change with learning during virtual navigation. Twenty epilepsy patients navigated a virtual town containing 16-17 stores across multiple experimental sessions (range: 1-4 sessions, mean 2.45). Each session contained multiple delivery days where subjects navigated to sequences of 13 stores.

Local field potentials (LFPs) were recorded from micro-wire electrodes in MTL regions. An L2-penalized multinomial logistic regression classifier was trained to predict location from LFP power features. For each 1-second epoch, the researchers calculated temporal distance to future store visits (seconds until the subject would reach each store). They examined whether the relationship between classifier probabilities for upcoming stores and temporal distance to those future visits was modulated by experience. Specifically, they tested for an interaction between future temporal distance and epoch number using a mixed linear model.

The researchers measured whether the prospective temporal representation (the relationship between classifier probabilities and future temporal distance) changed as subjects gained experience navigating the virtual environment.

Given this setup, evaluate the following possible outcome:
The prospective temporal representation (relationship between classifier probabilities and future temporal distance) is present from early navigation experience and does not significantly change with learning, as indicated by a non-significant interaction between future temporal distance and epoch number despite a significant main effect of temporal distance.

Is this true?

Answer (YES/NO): NO